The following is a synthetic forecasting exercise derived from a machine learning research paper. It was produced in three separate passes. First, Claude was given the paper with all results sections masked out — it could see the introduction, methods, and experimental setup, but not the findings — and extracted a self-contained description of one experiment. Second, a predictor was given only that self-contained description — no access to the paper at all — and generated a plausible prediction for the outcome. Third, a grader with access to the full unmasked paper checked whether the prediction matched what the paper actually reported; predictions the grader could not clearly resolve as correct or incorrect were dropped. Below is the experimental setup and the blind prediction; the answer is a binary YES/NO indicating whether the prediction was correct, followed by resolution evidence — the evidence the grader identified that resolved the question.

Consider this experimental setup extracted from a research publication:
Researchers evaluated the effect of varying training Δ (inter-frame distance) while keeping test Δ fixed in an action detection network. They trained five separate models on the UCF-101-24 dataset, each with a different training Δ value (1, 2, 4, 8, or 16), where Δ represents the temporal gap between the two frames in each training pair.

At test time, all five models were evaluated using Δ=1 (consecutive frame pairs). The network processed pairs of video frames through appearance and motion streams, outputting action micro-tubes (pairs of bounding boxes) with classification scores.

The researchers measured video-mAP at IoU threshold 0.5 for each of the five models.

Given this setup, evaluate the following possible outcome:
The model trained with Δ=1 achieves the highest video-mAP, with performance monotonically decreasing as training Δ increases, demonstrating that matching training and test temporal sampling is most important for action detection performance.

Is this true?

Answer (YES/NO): NO